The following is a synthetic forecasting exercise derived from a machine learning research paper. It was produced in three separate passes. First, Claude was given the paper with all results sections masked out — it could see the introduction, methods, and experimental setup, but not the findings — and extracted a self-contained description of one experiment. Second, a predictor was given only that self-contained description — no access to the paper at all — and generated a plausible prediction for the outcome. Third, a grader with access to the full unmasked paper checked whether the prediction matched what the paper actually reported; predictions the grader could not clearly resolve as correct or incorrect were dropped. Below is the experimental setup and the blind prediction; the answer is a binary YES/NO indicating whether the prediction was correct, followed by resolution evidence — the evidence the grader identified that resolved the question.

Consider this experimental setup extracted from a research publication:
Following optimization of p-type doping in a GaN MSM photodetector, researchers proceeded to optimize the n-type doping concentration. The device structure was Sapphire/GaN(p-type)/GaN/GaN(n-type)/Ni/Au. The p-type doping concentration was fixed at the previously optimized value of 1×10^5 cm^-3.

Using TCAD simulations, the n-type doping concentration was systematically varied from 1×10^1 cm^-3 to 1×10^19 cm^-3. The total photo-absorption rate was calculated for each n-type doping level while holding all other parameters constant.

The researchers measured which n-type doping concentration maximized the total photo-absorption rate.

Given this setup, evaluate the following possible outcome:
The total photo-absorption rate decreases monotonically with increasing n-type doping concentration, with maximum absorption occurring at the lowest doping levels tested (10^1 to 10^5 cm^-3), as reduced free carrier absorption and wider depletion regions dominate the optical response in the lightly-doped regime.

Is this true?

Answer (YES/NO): NO